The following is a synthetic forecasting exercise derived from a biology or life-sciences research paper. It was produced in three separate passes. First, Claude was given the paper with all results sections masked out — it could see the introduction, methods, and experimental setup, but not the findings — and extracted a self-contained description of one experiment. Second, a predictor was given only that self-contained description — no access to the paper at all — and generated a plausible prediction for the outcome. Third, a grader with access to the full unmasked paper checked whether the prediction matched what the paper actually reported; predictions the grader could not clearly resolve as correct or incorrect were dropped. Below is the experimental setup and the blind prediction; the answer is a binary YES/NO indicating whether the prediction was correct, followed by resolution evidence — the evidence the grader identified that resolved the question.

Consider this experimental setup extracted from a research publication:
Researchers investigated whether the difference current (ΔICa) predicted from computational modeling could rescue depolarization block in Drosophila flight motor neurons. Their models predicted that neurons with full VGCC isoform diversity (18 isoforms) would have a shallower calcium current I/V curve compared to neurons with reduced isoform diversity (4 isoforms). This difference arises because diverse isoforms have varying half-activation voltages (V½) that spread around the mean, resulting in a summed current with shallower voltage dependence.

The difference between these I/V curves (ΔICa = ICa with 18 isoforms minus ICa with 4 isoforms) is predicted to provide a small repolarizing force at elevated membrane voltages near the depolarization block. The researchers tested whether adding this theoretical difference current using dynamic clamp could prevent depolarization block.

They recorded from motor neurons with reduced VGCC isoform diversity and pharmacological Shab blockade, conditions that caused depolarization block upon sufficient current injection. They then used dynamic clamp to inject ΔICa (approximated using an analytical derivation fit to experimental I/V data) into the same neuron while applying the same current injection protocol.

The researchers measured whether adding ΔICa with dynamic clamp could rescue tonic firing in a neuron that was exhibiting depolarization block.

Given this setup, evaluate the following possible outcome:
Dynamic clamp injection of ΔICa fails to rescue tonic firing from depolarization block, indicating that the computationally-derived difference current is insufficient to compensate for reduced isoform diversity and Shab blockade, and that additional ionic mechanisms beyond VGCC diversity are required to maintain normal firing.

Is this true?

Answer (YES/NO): NO